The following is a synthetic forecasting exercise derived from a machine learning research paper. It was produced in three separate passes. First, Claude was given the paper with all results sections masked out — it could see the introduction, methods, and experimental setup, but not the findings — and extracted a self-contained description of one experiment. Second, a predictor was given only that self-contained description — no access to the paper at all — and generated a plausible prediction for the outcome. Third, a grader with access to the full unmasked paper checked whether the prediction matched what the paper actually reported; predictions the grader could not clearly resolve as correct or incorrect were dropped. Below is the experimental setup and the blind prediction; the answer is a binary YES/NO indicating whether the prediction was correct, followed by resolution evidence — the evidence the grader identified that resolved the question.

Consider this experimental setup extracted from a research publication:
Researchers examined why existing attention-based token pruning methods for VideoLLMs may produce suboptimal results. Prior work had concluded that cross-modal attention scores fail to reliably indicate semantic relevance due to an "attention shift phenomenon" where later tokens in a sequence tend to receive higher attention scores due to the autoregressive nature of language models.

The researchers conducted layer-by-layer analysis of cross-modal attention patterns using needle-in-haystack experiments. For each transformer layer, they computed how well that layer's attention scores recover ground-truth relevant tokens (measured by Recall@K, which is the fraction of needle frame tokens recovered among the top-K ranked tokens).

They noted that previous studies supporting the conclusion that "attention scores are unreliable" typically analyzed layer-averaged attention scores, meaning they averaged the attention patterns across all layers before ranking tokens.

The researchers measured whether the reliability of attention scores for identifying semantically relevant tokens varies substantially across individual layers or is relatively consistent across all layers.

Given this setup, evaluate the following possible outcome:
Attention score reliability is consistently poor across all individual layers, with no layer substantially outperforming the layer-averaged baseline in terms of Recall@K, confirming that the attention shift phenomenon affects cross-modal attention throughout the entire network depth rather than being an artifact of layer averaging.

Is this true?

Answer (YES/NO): NO